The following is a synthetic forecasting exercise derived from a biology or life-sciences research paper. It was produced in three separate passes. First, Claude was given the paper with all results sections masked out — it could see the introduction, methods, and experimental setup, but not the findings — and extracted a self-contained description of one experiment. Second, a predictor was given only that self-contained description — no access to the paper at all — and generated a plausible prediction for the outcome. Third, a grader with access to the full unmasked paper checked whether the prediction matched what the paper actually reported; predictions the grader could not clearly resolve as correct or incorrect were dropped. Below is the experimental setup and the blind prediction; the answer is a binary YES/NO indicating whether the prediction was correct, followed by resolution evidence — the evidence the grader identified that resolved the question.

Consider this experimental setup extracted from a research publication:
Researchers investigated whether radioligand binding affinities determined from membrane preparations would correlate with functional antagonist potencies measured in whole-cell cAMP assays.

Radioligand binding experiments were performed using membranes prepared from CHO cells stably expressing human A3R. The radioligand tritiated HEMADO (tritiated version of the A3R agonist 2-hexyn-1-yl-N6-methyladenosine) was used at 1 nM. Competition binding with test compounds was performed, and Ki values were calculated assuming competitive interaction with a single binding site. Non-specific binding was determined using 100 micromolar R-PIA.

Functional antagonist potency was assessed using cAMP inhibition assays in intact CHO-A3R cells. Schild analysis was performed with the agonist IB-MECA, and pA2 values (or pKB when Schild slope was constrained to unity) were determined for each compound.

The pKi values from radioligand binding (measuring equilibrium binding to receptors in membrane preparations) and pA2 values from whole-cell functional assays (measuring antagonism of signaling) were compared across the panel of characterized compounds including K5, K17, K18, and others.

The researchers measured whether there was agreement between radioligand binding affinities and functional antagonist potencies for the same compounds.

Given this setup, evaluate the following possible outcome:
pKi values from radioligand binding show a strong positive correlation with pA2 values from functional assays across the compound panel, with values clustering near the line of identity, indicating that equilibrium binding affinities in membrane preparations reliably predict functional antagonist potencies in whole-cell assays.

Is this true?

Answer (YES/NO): NO